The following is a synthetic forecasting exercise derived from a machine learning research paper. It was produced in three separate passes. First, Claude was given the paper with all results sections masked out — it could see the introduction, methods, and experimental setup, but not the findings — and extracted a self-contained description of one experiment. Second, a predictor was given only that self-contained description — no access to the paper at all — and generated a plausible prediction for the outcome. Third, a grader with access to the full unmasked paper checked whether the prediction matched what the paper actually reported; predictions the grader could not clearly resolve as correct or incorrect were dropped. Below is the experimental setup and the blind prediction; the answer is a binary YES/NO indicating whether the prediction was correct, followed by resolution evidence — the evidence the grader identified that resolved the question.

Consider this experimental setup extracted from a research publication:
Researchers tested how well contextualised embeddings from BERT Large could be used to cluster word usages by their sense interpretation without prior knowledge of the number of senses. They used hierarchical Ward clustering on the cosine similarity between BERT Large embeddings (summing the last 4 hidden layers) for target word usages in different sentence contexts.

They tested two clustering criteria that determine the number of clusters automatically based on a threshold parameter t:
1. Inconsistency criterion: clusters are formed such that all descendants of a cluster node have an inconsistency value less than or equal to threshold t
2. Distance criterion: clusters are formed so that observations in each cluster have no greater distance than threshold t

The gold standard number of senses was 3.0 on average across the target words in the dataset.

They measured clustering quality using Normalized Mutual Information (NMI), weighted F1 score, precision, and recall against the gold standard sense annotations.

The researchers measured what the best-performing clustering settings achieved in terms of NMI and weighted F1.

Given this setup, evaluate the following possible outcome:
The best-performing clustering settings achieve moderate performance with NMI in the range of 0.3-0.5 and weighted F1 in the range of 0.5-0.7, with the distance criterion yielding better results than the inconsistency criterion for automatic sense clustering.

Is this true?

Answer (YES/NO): NO